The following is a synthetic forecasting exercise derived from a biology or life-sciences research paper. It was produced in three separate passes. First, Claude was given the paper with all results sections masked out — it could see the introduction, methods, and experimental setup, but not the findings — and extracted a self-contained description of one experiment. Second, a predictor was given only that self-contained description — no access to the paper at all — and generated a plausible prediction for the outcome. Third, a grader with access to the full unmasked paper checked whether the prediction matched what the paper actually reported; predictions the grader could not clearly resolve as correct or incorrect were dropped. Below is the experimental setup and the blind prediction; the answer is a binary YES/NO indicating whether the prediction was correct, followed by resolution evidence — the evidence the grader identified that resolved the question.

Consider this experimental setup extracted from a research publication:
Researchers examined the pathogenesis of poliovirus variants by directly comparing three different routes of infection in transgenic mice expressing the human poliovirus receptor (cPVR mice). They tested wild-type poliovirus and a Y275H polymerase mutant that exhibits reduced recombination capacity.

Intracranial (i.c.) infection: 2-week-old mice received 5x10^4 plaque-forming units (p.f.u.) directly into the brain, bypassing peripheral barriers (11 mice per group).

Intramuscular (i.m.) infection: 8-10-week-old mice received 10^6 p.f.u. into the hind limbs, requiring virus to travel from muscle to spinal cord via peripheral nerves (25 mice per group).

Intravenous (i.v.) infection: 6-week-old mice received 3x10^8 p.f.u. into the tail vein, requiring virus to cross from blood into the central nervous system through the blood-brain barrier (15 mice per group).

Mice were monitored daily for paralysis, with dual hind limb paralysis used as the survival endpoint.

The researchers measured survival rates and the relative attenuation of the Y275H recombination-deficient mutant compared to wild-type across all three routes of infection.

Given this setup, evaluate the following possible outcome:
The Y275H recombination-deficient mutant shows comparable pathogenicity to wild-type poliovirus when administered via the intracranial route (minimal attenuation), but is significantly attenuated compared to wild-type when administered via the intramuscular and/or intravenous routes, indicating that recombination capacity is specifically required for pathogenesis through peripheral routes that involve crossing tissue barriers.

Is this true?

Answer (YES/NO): YES